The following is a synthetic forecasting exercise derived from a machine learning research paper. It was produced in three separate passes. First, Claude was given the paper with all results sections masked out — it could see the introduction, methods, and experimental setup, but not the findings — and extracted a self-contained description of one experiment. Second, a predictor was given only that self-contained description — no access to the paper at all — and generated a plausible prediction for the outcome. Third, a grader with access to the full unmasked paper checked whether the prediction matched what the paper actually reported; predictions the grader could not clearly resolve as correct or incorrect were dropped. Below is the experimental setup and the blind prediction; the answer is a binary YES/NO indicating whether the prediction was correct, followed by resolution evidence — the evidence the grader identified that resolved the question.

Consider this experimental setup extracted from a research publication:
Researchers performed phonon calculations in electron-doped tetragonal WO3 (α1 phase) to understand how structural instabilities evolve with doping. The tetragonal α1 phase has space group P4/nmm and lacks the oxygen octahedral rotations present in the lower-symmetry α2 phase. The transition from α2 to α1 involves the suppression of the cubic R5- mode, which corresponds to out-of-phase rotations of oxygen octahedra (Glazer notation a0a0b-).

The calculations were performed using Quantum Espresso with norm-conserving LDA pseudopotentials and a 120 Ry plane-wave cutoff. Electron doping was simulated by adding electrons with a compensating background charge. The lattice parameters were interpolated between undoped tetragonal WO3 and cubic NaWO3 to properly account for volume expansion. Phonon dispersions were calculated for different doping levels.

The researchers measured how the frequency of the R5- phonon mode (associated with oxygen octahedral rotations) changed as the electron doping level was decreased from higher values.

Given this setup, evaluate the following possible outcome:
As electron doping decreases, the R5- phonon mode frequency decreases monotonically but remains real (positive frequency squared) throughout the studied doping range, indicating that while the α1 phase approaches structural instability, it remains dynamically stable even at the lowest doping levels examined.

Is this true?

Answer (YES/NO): NO